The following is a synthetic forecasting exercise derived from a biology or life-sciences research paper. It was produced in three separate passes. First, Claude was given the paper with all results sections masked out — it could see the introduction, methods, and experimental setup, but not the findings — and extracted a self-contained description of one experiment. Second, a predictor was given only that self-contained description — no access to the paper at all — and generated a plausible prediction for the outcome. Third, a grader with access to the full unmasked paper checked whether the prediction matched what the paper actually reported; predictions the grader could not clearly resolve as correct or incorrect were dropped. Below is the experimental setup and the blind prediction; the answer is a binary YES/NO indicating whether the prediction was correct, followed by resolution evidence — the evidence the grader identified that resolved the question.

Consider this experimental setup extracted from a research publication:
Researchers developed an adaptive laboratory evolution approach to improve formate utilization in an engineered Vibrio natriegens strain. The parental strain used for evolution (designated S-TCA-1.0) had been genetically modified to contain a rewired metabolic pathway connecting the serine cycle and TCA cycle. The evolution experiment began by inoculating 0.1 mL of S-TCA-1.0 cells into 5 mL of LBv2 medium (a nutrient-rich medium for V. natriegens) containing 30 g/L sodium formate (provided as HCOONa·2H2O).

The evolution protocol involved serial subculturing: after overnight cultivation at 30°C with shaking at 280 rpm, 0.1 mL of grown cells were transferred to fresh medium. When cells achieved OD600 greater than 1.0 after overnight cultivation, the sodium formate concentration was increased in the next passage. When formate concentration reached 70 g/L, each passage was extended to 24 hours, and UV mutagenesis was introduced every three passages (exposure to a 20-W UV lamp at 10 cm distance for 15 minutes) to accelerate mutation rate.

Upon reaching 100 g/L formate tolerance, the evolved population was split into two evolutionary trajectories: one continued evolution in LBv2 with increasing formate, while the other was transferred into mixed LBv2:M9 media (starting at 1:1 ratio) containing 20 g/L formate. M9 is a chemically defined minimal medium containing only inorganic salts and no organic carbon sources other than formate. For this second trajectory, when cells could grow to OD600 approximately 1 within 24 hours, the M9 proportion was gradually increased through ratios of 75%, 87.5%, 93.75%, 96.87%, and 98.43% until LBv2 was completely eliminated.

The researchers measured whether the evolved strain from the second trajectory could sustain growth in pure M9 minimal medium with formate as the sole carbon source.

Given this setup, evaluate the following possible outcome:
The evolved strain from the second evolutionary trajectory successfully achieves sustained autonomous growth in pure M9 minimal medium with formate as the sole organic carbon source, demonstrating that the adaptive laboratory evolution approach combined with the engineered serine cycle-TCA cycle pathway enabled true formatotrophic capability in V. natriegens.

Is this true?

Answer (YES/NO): YES